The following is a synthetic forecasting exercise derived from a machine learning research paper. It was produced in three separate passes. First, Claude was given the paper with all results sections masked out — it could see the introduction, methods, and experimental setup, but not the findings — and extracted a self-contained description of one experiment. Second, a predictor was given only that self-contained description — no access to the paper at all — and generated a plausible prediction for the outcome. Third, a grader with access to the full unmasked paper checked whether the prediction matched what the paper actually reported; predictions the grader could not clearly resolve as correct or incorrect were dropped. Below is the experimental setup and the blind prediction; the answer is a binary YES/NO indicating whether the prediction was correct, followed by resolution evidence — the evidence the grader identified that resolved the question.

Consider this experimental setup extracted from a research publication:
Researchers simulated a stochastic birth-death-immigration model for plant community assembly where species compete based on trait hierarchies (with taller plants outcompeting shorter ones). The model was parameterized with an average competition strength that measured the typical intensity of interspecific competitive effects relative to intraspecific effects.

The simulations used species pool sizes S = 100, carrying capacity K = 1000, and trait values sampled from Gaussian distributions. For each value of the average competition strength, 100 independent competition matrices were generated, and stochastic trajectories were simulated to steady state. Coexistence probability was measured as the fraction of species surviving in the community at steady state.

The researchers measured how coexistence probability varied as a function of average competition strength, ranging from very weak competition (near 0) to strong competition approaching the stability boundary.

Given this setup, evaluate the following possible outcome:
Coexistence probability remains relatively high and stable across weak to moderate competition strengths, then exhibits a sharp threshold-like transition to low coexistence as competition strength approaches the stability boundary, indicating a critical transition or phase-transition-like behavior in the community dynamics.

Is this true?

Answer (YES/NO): NO